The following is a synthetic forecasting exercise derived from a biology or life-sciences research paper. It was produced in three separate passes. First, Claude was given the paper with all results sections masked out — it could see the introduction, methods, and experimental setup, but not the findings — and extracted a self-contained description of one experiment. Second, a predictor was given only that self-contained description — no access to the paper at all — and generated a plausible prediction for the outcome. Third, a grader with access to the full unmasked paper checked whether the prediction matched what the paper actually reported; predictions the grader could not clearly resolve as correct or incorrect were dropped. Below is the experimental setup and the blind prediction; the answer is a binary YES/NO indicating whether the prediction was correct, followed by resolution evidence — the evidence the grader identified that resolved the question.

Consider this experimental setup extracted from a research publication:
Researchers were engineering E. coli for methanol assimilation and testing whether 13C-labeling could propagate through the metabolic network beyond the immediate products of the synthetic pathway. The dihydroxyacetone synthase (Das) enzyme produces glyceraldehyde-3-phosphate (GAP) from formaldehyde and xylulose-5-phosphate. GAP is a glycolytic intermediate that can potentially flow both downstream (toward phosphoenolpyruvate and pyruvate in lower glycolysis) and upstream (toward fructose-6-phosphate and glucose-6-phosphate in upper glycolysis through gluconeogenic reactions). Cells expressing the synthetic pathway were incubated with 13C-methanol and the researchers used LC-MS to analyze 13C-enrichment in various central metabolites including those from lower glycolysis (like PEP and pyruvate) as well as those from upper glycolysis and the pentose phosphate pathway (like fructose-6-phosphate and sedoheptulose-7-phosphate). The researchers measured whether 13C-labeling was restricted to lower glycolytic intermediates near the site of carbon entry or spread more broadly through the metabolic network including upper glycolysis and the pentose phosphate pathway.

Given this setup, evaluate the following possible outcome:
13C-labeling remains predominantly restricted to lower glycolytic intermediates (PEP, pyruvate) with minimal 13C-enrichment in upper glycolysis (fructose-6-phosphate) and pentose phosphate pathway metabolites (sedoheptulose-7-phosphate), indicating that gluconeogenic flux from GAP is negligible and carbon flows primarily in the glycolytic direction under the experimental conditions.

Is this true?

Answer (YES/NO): NO